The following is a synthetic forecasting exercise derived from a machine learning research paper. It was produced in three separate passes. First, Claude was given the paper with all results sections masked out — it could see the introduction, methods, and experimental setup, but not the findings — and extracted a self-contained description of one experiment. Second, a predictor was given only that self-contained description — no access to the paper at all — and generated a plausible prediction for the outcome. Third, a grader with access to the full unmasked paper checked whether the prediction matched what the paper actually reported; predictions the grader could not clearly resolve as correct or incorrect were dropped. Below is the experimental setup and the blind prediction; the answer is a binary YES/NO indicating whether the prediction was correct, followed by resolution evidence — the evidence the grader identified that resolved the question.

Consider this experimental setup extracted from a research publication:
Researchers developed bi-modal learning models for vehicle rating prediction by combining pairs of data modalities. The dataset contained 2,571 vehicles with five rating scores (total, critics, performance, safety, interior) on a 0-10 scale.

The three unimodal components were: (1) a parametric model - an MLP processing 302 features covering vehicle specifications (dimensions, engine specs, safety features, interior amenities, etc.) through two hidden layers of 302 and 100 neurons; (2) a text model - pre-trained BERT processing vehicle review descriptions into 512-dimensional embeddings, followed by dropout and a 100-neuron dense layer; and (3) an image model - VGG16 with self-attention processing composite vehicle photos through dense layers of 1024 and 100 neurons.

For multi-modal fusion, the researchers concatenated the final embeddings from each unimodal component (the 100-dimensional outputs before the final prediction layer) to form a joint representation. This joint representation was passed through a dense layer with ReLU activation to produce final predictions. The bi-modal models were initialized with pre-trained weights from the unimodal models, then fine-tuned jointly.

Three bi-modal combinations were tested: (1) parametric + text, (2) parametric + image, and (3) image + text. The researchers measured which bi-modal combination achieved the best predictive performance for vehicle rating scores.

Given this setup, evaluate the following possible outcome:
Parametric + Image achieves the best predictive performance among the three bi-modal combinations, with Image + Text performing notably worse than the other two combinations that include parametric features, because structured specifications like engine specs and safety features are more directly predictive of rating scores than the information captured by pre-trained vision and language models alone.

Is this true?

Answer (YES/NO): NO